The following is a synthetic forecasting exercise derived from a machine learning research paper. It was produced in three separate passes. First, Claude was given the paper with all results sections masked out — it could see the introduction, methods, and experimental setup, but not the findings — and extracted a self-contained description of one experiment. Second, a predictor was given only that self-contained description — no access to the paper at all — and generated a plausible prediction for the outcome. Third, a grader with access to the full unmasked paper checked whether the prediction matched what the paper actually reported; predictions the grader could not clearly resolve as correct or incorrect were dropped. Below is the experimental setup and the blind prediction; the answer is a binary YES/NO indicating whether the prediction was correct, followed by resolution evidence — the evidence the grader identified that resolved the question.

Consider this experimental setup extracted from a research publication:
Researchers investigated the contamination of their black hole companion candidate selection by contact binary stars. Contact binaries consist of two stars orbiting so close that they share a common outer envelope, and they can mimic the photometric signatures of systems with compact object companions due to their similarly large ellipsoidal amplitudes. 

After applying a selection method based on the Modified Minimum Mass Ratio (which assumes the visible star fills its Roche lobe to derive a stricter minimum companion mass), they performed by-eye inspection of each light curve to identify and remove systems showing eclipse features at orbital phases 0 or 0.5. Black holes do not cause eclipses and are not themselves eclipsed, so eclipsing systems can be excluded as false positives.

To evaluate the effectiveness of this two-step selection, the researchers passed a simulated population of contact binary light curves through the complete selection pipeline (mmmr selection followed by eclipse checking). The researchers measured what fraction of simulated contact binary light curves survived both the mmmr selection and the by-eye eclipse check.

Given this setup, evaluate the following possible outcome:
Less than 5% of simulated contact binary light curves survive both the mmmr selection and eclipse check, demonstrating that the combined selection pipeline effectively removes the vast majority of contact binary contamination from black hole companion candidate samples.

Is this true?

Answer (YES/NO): YES